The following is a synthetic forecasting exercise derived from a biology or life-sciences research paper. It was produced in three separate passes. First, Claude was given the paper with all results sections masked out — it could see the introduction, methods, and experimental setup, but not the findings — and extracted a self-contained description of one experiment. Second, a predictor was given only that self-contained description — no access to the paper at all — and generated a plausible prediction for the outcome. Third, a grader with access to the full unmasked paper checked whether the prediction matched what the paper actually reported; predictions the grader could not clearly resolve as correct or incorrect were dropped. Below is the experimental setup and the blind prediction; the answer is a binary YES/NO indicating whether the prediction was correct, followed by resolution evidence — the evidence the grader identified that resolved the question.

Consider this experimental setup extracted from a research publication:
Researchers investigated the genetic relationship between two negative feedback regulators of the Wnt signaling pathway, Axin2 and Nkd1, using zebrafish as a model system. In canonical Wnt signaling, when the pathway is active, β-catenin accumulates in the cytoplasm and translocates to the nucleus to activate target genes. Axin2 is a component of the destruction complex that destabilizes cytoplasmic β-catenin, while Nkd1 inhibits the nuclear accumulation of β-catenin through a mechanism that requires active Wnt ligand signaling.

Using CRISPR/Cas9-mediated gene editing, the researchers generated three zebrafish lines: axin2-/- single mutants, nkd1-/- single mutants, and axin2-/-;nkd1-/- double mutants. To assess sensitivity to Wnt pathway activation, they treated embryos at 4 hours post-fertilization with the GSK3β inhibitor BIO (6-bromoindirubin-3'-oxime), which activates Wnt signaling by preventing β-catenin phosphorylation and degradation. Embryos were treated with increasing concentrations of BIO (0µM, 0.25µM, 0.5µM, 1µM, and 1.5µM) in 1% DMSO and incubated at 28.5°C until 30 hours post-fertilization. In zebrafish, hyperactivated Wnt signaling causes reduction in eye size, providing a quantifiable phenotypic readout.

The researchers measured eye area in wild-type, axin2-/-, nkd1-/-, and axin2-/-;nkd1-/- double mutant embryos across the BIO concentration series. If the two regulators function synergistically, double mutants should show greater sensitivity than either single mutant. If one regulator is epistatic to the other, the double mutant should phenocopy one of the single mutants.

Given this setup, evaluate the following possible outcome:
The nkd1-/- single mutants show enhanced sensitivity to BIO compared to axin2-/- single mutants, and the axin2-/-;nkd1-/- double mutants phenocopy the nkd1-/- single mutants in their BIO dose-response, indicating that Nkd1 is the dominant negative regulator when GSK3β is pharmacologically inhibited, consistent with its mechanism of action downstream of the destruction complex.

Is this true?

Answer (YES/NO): NO